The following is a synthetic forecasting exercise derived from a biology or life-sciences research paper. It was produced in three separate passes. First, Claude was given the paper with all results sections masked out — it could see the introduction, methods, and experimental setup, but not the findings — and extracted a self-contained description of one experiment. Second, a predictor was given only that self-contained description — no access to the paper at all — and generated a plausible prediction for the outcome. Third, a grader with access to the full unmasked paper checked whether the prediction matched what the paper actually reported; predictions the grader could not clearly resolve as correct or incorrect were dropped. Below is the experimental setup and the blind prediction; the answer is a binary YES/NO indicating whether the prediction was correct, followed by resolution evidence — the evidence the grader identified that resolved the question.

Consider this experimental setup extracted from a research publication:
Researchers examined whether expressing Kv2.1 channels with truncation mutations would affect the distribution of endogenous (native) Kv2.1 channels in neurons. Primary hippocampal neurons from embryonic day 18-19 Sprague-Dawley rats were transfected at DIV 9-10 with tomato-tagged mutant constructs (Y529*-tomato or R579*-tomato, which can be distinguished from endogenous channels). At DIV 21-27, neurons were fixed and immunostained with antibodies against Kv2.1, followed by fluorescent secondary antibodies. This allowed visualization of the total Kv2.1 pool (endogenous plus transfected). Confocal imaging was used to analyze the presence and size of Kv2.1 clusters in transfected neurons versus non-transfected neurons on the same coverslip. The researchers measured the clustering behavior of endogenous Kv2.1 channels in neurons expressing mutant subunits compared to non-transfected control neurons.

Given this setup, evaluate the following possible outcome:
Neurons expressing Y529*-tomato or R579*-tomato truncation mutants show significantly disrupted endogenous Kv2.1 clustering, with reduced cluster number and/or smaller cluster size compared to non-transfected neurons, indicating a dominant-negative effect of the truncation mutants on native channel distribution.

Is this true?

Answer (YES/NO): YES